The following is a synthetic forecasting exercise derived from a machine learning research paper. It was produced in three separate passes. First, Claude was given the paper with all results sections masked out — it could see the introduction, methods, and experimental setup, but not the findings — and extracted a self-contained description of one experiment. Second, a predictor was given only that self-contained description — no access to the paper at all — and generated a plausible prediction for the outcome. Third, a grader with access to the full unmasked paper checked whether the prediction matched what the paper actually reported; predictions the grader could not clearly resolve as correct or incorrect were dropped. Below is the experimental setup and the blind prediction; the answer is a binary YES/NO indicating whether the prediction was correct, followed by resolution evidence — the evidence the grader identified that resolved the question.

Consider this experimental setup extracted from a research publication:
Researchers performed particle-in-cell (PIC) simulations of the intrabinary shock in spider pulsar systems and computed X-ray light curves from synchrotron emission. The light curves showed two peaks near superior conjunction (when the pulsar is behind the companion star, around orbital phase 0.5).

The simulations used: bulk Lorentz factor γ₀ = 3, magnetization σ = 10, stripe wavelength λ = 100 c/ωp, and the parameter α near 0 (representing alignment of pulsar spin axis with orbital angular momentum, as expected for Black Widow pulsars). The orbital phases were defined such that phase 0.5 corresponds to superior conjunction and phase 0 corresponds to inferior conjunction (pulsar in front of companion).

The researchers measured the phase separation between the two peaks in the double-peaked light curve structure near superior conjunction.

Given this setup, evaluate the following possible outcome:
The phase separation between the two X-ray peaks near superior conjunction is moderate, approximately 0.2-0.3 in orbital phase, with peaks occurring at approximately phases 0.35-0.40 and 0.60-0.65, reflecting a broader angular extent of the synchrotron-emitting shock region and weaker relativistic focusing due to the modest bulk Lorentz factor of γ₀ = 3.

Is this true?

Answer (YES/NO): NO